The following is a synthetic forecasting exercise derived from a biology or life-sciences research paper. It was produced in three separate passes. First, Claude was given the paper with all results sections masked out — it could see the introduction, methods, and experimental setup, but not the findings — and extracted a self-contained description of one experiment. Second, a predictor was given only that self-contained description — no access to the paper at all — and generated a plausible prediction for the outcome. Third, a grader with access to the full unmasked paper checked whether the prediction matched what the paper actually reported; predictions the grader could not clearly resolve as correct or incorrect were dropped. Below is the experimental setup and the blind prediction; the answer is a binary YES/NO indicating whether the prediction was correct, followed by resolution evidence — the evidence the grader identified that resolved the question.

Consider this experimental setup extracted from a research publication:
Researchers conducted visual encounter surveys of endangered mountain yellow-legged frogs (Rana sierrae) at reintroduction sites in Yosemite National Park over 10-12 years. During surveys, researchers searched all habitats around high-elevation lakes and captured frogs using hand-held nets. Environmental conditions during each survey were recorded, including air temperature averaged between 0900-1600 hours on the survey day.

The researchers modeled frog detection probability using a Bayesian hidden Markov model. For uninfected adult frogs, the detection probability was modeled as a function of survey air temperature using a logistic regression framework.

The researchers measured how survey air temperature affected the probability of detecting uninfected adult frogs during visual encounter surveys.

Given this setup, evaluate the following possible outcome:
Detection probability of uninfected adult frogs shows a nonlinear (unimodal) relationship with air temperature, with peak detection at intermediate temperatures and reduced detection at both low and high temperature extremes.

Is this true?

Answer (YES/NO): NO